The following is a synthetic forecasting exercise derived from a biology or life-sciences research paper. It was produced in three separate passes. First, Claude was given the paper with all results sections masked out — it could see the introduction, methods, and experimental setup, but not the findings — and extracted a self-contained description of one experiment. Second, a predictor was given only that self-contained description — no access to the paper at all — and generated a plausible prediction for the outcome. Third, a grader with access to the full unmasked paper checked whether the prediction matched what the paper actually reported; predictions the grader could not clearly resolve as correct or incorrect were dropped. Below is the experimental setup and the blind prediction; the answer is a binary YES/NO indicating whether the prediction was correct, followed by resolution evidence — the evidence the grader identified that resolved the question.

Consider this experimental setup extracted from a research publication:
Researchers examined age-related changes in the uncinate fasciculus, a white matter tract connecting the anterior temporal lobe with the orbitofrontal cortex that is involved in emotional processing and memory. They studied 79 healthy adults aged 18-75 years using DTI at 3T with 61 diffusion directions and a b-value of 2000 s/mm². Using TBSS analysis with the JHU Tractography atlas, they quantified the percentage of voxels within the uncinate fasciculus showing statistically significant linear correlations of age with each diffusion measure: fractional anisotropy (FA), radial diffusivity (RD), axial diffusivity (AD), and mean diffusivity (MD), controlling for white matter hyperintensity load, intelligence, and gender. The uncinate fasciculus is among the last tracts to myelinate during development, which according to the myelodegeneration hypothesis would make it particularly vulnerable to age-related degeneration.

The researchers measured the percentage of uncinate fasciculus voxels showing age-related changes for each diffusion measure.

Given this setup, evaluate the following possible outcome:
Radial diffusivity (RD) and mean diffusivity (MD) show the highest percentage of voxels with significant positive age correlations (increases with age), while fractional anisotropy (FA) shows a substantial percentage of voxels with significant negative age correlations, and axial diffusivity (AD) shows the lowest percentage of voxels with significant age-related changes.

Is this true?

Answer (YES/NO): NO